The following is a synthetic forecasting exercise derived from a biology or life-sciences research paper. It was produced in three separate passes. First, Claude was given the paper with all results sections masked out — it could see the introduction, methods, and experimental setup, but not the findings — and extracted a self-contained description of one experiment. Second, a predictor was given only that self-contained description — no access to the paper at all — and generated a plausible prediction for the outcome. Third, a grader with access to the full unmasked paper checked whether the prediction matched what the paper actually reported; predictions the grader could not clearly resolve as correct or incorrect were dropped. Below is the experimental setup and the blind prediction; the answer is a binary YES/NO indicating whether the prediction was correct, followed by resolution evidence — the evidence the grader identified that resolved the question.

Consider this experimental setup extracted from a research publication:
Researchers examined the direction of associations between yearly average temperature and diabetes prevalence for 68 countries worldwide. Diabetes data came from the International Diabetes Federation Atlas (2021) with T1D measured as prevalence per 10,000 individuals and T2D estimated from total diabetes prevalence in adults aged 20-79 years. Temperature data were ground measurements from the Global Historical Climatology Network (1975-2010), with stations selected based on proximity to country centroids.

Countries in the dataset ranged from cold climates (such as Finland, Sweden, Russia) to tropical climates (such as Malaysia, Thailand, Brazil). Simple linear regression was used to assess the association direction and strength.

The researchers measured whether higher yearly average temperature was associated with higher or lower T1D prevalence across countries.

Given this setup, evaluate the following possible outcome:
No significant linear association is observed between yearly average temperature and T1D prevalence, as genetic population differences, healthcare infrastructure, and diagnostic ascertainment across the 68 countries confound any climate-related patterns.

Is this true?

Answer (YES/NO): NO